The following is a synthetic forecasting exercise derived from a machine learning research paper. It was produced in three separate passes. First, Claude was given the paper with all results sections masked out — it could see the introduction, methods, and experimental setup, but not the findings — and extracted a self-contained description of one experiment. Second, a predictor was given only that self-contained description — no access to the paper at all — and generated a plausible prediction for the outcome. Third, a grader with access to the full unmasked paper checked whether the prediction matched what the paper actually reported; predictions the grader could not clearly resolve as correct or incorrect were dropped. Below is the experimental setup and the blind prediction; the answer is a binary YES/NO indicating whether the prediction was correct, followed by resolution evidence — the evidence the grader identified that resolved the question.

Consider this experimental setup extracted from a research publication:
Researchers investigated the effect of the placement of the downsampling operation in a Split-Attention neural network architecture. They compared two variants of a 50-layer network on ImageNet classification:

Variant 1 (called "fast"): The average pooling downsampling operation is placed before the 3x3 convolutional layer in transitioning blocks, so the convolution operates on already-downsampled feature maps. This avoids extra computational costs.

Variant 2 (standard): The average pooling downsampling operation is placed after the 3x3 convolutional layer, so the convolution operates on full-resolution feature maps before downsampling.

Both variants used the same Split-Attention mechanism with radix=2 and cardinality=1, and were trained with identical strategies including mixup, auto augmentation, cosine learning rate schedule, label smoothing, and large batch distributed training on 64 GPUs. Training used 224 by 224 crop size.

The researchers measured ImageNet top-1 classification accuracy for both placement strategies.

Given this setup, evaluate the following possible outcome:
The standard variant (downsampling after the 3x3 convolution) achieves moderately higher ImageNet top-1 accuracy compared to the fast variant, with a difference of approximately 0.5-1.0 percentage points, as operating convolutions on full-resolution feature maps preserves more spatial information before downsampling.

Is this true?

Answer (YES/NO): YES